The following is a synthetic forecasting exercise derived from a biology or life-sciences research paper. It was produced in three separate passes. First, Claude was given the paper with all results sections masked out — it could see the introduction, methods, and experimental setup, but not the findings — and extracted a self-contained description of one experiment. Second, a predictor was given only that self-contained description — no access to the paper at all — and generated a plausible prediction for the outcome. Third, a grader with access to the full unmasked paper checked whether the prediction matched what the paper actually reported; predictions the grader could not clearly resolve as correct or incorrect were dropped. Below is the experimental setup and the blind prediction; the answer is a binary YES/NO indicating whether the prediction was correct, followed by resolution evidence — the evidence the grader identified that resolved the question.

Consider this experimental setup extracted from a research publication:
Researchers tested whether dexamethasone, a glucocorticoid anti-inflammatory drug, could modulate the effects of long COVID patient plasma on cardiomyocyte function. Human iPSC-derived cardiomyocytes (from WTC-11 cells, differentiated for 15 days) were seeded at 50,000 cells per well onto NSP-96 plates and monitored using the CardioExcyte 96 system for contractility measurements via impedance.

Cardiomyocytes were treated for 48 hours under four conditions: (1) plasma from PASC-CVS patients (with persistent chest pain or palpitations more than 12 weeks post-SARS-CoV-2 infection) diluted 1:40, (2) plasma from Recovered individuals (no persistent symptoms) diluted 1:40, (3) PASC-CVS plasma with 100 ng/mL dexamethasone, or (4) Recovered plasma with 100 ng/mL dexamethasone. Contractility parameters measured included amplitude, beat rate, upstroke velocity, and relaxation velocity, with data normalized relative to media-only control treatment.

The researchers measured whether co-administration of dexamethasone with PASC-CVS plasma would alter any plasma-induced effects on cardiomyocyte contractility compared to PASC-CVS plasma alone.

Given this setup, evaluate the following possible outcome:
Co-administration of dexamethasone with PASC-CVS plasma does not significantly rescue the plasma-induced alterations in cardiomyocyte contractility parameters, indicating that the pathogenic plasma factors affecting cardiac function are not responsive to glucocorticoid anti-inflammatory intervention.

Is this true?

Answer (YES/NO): NO